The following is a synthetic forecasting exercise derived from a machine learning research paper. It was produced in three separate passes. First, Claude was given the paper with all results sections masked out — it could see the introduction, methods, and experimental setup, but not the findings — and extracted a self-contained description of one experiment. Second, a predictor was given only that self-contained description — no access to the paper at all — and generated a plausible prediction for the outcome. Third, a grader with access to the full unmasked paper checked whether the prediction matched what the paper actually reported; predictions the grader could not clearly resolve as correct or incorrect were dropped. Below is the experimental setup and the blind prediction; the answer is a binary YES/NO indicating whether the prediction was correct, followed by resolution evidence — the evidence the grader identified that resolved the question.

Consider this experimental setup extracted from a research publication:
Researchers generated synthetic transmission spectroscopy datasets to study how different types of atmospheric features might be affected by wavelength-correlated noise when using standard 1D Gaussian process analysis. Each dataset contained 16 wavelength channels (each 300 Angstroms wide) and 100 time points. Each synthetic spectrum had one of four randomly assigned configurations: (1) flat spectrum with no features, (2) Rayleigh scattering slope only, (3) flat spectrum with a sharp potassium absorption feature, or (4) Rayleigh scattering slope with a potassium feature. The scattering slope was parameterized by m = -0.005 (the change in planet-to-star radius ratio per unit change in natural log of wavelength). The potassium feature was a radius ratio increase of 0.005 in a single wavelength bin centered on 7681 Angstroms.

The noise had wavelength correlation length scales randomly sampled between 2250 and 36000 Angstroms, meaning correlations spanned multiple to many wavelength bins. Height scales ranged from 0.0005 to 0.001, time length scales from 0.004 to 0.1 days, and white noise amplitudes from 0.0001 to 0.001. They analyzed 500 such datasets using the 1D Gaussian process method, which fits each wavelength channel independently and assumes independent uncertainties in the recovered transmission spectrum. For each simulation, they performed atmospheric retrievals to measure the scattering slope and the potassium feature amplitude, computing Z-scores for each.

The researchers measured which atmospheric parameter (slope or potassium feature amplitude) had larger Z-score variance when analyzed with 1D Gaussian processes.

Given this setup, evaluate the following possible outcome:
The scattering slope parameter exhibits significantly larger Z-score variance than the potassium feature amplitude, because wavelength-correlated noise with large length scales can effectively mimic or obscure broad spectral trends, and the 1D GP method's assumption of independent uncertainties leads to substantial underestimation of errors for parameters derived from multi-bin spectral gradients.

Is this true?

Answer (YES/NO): YES